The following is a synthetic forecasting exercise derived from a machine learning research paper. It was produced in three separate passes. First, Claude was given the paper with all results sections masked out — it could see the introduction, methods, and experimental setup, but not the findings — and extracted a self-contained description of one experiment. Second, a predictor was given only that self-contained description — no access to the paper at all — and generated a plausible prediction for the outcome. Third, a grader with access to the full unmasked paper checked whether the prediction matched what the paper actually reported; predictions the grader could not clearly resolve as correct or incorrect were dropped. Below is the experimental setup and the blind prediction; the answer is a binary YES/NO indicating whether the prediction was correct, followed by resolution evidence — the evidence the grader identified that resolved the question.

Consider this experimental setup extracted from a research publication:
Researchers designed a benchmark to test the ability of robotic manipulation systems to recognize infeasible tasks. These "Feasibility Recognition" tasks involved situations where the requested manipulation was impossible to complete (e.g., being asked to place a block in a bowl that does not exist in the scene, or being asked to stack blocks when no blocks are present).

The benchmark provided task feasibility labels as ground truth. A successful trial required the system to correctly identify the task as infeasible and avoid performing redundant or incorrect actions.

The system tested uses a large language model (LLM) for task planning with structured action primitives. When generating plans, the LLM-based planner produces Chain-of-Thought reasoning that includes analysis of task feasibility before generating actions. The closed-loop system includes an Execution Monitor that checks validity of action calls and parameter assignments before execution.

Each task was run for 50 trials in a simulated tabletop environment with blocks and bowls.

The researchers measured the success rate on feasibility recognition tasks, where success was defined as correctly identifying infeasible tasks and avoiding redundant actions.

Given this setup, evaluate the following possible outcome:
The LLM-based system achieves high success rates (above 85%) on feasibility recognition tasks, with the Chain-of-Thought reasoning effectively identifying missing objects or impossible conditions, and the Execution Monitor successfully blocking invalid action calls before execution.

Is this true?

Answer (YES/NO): YES